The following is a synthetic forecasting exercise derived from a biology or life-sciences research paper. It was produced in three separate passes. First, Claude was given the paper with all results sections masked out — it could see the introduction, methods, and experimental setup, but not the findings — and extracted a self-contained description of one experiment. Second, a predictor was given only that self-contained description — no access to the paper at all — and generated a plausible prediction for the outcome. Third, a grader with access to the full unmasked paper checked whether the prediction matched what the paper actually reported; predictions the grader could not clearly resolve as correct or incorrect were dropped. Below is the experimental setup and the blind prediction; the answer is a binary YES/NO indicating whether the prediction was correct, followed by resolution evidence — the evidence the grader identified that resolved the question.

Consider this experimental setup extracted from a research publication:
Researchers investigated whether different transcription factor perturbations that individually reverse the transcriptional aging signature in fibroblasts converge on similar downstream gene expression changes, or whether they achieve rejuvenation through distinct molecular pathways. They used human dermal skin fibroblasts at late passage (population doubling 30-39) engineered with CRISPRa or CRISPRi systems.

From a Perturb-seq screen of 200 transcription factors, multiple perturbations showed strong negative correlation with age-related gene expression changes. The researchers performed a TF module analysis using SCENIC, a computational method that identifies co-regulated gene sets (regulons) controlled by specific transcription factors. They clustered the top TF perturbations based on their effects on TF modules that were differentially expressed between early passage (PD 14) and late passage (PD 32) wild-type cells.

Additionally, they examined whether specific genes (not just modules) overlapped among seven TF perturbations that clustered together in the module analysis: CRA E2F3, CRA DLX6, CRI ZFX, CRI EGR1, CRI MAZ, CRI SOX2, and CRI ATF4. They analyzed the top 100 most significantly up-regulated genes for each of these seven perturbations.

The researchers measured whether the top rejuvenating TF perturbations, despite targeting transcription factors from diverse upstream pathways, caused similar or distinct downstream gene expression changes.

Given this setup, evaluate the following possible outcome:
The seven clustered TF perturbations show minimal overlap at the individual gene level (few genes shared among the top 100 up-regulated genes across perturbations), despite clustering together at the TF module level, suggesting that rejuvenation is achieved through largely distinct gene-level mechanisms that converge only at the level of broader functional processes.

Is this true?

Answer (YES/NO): NO